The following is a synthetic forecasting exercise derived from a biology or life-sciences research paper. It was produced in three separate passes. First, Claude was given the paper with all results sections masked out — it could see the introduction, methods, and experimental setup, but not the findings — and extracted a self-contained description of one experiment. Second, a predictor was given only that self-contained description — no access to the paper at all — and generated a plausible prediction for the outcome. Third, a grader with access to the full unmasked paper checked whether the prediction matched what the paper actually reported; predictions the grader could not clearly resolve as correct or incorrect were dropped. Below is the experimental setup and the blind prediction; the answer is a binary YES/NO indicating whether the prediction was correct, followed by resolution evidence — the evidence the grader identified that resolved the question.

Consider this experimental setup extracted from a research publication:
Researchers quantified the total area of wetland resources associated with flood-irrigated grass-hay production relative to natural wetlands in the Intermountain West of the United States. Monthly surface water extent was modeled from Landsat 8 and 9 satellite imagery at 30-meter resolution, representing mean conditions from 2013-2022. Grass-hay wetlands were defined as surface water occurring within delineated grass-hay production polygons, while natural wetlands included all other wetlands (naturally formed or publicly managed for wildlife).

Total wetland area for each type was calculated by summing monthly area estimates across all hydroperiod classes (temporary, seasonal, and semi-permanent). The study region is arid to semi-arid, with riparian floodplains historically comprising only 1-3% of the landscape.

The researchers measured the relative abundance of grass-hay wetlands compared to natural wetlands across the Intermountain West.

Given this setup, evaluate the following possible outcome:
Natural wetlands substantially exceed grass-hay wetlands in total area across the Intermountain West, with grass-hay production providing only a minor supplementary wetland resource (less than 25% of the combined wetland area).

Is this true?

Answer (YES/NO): NO